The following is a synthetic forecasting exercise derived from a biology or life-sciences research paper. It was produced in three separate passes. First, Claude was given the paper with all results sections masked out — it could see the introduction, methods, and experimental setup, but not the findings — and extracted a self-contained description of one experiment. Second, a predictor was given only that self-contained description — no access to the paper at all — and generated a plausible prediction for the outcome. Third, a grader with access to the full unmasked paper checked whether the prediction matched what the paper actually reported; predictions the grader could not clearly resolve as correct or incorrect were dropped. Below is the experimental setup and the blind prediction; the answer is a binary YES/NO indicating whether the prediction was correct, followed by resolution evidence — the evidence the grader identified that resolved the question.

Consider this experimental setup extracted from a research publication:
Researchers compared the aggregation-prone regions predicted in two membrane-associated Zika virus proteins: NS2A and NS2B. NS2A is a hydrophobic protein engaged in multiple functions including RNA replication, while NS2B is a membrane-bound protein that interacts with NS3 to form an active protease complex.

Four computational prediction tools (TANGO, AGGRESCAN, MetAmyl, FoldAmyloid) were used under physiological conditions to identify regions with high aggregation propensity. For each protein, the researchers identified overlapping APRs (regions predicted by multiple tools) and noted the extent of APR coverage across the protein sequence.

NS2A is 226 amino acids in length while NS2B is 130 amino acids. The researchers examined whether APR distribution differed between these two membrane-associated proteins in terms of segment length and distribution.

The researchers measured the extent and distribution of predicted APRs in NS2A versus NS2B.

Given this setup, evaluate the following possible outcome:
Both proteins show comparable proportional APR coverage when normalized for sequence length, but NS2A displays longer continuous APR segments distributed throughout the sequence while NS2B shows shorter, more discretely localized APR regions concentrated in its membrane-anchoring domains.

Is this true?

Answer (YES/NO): NO